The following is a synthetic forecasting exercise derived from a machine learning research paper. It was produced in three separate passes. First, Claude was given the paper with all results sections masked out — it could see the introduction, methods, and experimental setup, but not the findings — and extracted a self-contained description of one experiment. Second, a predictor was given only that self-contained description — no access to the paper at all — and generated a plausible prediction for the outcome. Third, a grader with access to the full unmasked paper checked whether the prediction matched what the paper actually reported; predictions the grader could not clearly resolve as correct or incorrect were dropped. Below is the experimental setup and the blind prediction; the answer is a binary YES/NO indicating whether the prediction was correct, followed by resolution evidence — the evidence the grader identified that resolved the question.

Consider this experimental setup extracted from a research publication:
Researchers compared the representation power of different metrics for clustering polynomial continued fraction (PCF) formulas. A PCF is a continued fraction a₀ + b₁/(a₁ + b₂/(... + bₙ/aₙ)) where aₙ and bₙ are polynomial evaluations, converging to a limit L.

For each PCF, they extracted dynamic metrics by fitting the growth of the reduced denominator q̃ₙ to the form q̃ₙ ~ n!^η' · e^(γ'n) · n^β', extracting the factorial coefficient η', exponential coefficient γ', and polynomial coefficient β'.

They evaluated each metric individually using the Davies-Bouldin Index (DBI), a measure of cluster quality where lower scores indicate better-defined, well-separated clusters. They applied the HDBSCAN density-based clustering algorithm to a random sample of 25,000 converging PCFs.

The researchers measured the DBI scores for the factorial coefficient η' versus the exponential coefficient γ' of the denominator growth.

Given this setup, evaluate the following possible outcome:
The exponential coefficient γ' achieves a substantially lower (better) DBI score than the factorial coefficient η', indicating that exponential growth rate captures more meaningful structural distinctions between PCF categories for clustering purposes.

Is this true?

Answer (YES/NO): NO